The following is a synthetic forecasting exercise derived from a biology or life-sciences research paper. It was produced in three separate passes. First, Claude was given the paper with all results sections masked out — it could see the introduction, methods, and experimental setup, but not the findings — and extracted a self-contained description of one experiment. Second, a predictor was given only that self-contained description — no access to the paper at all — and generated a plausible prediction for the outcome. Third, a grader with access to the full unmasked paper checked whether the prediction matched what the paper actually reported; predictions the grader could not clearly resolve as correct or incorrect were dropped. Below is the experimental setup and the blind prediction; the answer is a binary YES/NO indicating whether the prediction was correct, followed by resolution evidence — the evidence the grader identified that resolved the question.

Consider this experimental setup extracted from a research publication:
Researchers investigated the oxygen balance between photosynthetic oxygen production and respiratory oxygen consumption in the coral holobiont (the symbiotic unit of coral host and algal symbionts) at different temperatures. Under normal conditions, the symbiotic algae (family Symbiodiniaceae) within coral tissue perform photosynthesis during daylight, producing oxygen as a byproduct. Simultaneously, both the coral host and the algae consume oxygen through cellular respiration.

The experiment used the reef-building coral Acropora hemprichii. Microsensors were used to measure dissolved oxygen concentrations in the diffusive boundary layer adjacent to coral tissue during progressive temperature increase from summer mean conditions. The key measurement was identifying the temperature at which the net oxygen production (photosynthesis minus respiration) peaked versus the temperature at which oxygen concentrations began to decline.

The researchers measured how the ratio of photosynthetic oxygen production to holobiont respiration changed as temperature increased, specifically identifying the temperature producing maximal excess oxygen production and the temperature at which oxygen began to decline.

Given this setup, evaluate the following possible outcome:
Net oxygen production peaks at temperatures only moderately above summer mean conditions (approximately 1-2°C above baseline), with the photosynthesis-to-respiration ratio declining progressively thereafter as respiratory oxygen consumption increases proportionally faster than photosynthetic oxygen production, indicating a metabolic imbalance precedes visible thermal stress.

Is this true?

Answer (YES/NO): NO